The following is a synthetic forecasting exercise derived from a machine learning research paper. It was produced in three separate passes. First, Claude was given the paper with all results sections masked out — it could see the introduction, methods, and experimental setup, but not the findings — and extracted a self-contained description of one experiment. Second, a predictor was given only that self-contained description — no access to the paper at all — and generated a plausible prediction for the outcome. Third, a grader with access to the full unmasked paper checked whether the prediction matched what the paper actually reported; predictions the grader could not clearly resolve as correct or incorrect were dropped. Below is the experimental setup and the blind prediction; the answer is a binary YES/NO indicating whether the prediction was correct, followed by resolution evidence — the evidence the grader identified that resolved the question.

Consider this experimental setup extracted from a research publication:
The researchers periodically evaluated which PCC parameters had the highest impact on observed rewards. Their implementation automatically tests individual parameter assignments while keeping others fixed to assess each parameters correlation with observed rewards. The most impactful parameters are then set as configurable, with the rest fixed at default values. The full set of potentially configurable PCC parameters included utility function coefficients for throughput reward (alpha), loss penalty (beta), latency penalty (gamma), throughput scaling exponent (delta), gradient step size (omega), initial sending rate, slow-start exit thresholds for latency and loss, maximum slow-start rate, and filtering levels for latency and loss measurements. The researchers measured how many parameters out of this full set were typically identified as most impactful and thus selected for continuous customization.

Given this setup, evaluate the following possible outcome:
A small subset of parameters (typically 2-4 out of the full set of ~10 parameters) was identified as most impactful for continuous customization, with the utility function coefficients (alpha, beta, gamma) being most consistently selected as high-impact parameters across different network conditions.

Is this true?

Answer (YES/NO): NO